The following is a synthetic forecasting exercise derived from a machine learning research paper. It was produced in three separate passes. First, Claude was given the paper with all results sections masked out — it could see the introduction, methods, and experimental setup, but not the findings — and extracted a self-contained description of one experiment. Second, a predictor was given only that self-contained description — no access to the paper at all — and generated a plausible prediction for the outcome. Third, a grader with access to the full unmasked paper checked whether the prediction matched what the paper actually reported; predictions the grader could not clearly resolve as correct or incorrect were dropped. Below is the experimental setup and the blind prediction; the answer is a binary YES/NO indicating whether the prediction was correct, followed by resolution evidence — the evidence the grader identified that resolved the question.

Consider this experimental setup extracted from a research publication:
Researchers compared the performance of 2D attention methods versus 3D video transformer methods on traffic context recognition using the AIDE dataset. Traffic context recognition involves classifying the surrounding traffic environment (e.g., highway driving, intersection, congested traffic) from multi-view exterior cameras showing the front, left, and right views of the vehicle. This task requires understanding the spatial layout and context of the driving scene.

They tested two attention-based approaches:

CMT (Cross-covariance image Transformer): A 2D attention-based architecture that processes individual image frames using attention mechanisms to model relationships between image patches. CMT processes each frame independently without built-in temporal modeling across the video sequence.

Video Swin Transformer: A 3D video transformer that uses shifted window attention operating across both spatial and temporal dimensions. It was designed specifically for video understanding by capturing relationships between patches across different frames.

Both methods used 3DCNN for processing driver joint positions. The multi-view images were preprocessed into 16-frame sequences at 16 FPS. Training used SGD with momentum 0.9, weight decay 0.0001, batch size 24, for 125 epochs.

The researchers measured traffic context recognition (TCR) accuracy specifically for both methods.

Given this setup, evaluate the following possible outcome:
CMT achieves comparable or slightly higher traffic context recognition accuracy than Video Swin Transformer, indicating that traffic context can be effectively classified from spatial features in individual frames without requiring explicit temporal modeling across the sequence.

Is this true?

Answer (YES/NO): YES